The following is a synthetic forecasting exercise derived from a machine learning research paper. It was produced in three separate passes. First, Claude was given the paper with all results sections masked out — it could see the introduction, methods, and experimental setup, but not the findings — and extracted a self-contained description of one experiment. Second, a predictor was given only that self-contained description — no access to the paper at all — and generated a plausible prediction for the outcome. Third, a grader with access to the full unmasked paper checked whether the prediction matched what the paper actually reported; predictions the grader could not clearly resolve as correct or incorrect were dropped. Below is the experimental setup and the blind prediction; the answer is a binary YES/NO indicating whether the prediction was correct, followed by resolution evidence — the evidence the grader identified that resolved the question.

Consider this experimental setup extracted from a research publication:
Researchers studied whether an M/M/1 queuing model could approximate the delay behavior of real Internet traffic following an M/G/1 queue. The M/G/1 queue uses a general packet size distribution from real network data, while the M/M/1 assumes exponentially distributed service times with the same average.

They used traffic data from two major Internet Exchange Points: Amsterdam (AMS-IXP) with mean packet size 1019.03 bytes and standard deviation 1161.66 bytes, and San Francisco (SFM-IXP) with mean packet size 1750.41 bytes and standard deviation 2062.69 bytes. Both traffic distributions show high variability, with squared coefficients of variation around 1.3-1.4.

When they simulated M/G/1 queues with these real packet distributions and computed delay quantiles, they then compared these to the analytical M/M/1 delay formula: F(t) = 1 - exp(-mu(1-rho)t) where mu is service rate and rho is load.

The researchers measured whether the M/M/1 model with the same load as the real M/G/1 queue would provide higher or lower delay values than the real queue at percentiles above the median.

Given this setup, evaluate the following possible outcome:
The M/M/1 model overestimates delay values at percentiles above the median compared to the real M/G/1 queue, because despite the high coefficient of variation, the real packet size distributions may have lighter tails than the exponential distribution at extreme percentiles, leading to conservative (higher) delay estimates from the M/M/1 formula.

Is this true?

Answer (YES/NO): NO